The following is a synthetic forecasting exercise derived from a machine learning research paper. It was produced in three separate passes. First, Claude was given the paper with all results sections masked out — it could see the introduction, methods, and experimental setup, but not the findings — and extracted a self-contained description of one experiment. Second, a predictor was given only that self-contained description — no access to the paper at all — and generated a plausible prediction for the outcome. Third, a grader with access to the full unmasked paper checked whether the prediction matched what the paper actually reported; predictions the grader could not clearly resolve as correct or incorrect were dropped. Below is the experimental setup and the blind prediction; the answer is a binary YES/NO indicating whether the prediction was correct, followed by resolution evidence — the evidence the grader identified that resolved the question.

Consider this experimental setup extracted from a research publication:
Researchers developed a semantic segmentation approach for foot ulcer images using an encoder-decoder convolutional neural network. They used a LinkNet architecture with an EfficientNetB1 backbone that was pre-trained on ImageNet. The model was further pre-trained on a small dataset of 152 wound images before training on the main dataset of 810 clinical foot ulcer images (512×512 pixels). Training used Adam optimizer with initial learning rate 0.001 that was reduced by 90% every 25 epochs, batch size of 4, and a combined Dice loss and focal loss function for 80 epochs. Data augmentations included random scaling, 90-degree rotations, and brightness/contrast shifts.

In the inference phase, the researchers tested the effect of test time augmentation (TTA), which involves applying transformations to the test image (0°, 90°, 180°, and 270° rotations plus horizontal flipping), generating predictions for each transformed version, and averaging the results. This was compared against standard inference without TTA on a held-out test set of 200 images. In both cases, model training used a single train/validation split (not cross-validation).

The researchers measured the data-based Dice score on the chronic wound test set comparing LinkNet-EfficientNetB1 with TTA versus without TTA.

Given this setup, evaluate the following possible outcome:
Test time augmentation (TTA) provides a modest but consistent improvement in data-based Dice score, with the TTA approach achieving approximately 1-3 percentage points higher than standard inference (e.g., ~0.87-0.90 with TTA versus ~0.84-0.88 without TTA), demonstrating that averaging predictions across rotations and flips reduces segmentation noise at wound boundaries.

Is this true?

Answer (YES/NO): NO